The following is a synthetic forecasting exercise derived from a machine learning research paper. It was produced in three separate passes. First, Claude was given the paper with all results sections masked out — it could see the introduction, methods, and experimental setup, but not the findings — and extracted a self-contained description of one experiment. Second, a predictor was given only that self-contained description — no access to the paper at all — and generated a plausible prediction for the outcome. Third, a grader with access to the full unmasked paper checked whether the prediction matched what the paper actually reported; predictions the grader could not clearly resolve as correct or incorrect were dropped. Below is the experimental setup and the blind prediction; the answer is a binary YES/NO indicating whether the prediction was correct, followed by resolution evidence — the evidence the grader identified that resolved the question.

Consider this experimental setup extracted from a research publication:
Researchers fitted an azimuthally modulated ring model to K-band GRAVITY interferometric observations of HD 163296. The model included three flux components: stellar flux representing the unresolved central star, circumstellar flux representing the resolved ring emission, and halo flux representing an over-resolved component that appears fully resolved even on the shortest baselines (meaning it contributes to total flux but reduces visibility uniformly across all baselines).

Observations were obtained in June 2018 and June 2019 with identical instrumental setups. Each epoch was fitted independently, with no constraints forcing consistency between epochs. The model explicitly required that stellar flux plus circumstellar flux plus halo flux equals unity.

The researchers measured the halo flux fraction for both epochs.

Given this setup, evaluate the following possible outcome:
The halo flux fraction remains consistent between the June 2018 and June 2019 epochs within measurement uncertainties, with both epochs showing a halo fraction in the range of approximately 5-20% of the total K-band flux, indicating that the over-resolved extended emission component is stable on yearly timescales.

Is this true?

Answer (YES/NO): NO